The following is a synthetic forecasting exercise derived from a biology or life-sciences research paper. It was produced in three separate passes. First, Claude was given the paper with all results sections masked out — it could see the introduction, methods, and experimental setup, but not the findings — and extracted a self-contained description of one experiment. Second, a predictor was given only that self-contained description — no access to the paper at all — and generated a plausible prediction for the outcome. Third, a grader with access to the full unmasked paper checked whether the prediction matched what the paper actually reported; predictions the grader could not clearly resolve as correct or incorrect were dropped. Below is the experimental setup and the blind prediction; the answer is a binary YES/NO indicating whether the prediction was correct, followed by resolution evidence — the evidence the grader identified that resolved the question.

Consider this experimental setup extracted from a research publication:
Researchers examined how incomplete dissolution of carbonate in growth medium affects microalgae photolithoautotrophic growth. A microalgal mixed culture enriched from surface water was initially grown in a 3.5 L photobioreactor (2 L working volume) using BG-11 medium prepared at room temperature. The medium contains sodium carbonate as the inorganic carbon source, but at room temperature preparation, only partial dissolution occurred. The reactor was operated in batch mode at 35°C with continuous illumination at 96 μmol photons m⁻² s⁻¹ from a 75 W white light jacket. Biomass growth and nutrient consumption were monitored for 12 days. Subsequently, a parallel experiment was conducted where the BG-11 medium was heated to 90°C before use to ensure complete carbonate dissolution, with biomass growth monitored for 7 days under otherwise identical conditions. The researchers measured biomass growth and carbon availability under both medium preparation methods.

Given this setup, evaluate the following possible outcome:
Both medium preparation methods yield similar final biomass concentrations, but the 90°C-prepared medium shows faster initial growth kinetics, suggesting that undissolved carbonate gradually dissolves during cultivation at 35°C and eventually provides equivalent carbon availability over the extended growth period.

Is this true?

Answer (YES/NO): NO